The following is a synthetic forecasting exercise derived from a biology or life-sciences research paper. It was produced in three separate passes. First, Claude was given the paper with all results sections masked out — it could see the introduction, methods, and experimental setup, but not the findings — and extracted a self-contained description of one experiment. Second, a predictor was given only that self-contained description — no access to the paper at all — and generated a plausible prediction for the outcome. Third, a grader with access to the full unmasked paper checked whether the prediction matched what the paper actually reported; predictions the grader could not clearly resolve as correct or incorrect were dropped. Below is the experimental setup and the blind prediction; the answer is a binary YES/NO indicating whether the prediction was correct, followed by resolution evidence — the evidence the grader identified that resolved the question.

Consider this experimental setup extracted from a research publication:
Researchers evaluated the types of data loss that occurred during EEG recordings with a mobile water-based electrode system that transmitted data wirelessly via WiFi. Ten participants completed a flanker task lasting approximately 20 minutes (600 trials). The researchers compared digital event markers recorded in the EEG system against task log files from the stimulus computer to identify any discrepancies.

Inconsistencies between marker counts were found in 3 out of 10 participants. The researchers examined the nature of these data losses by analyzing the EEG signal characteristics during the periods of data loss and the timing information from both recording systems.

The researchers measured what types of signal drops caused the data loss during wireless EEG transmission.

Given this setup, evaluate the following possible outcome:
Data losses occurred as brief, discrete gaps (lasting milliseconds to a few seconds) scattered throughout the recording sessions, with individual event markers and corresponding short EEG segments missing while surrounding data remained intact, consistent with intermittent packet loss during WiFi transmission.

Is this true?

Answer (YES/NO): NO